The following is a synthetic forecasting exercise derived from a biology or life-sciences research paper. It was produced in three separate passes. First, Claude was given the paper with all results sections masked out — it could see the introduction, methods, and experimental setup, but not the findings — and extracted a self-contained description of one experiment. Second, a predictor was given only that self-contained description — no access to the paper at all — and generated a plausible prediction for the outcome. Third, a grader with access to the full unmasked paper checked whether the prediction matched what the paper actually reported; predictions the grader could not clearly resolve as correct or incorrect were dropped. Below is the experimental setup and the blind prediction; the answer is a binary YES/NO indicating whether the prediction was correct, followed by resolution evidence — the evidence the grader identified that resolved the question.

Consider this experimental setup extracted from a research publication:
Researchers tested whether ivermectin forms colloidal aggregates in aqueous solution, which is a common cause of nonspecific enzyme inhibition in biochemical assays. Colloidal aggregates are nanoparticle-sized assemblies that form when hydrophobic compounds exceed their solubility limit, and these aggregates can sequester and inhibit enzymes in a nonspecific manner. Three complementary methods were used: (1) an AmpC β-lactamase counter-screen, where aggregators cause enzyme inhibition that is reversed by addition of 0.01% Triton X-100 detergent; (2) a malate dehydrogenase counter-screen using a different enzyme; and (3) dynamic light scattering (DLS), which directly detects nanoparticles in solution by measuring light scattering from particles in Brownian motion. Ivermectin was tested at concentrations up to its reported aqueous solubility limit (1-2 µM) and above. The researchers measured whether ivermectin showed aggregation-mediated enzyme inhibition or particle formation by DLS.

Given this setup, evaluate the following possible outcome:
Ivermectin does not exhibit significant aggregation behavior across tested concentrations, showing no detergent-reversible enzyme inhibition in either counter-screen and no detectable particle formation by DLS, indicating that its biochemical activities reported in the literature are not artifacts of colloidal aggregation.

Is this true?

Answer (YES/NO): NO